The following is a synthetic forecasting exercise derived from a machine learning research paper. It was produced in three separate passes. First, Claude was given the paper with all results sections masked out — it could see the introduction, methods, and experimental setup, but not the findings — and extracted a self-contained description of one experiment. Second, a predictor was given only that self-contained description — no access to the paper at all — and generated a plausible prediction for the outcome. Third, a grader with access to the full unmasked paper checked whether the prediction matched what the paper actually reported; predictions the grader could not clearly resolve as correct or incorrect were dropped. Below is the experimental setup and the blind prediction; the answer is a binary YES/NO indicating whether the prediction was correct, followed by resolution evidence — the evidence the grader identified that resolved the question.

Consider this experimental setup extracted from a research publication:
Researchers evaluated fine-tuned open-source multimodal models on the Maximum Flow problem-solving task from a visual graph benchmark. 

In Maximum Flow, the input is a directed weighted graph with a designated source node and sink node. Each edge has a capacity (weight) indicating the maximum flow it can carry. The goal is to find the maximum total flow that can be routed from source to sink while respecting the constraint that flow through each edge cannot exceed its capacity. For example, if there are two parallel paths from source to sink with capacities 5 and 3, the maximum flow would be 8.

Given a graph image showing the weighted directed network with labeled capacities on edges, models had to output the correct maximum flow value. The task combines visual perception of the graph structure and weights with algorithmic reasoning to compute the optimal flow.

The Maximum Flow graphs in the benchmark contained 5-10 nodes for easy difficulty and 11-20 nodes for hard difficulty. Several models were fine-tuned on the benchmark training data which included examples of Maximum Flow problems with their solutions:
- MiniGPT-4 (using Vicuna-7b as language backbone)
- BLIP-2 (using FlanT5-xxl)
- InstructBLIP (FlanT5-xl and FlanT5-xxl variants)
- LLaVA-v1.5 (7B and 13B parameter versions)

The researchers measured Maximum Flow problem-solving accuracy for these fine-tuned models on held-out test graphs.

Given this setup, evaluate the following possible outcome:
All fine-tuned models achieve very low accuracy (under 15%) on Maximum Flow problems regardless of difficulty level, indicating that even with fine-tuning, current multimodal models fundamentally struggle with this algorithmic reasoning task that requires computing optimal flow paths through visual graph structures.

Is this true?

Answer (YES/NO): YES